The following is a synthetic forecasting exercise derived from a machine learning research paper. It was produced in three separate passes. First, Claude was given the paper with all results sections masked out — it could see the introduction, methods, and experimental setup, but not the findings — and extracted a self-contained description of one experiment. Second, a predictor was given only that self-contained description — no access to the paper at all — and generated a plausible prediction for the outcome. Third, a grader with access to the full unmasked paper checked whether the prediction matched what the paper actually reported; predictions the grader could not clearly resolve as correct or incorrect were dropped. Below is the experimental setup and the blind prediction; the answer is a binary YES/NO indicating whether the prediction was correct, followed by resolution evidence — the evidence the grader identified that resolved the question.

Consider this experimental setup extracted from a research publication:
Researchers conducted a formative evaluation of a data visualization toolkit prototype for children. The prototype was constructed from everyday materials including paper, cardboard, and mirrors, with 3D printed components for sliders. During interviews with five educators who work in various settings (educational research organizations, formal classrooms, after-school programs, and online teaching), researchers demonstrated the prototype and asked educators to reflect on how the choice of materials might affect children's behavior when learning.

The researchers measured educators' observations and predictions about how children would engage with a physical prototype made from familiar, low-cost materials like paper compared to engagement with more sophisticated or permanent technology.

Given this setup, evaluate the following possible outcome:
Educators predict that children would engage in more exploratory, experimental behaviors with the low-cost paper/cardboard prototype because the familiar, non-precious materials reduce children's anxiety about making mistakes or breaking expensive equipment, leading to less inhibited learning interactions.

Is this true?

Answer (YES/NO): YES